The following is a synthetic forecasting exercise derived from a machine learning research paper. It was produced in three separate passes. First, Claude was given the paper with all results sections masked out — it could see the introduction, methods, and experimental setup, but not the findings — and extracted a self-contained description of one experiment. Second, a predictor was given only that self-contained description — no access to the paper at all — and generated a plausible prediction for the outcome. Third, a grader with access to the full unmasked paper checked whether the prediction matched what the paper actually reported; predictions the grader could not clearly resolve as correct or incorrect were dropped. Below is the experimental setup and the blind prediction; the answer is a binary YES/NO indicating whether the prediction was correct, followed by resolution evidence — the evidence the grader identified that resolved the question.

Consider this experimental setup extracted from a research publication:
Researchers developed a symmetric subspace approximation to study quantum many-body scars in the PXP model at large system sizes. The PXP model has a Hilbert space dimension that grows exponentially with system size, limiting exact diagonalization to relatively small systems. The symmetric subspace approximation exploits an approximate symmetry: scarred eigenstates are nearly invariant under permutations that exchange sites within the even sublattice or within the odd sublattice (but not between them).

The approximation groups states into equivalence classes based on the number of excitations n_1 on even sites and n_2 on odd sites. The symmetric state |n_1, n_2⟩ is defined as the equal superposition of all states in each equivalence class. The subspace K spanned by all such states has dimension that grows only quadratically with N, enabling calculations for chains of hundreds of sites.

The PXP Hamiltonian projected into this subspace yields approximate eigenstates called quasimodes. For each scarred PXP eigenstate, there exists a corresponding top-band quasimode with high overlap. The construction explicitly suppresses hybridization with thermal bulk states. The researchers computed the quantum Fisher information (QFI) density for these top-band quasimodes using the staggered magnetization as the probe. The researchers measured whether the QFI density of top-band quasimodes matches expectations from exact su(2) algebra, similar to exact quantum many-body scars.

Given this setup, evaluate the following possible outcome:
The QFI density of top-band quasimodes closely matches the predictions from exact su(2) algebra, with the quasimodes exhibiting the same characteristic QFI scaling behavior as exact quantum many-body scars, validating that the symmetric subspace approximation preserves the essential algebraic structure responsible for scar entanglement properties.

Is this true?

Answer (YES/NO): YES